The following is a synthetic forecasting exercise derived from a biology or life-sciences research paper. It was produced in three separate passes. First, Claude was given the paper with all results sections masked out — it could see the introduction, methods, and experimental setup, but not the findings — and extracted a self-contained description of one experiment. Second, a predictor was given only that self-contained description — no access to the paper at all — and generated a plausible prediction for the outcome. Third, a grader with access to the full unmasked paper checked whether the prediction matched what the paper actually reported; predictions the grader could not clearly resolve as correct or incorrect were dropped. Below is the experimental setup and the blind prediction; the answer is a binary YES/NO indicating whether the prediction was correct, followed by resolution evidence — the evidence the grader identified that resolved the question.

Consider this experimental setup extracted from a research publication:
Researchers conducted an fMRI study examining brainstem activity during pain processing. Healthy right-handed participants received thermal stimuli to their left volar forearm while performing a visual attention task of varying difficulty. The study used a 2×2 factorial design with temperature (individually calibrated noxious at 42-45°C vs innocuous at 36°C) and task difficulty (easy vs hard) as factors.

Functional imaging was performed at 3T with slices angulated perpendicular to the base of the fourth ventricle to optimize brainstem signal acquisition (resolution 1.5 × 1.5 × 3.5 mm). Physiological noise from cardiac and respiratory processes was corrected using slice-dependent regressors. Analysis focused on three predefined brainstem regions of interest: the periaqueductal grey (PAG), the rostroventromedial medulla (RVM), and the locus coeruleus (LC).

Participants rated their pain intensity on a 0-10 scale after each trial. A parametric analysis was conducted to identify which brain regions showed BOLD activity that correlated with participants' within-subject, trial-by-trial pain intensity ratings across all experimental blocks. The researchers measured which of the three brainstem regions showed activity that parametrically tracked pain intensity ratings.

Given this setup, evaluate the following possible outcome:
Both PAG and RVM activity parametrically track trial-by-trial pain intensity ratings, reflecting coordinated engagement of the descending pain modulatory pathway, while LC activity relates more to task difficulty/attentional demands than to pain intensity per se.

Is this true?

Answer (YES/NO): NO